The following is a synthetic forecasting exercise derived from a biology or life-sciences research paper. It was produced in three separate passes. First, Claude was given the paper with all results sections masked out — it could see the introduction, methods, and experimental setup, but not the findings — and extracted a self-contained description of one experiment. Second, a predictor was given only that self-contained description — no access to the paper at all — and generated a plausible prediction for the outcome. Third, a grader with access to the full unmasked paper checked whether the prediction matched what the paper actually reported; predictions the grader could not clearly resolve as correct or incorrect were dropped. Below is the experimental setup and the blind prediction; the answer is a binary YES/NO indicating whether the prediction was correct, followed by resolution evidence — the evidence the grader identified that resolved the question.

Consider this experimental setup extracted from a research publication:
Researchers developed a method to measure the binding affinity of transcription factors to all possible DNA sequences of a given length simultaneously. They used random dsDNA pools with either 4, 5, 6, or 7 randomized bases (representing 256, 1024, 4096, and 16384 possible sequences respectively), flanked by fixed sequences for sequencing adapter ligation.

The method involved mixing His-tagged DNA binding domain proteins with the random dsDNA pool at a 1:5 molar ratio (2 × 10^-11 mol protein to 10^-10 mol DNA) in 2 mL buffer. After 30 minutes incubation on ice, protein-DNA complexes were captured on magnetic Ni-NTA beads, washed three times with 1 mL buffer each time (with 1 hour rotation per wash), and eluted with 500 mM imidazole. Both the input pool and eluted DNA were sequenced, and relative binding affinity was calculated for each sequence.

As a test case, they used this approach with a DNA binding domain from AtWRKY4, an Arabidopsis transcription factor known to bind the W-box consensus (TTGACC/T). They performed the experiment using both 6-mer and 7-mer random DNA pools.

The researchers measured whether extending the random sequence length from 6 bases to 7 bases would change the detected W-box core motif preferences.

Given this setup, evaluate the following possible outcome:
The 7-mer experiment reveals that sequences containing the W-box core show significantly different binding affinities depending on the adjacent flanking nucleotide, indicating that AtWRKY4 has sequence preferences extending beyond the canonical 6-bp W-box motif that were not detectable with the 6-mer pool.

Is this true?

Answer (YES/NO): NO